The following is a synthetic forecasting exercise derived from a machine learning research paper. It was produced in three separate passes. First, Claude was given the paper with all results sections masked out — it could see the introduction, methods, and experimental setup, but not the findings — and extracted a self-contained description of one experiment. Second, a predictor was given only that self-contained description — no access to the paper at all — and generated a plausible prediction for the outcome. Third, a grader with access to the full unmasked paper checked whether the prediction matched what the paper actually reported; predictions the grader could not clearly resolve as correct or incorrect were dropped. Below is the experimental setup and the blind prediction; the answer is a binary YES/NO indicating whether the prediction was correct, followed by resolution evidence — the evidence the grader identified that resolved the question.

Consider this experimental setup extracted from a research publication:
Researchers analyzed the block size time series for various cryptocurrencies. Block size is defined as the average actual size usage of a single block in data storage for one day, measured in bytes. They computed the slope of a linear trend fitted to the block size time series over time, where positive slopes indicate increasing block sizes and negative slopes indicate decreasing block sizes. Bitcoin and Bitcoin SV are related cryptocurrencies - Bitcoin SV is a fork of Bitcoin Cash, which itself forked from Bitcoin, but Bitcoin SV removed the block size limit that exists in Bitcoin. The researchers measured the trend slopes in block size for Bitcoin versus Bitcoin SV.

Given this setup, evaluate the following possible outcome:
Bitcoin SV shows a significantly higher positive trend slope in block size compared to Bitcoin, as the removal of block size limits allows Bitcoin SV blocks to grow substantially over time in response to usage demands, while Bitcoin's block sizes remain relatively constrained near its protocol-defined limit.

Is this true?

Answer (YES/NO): YES